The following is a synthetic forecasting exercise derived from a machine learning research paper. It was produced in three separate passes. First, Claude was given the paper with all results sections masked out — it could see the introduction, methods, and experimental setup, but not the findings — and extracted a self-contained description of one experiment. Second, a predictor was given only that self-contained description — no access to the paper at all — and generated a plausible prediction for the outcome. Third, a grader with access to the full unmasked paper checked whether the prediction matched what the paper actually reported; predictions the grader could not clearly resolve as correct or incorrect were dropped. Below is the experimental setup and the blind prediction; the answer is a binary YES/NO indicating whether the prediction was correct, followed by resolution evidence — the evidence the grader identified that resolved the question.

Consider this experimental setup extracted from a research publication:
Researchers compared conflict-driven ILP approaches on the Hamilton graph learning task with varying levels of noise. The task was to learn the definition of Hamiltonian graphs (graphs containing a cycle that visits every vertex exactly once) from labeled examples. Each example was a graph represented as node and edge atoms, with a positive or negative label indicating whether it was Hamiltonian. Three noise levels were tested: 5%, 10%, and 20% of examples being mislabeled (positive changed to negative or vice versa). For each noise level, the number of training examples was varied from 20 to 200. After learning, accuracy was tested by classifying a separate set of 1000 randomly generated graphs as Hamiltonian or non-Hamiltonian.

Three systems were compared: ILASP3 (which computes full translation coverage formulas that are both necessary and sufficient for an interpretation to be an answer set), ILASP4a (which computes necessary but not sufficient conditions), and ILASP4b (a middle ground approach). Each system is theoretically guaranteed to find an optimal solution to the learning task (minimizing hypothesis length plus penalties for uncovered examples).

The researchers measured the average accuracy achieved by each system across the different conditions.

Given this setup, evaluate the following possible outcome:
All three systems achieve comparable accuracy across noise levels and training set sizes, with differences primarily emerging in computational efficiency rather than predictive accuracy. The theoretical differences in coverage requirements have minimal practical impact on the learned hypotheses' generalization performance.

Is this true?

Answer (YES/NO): YES